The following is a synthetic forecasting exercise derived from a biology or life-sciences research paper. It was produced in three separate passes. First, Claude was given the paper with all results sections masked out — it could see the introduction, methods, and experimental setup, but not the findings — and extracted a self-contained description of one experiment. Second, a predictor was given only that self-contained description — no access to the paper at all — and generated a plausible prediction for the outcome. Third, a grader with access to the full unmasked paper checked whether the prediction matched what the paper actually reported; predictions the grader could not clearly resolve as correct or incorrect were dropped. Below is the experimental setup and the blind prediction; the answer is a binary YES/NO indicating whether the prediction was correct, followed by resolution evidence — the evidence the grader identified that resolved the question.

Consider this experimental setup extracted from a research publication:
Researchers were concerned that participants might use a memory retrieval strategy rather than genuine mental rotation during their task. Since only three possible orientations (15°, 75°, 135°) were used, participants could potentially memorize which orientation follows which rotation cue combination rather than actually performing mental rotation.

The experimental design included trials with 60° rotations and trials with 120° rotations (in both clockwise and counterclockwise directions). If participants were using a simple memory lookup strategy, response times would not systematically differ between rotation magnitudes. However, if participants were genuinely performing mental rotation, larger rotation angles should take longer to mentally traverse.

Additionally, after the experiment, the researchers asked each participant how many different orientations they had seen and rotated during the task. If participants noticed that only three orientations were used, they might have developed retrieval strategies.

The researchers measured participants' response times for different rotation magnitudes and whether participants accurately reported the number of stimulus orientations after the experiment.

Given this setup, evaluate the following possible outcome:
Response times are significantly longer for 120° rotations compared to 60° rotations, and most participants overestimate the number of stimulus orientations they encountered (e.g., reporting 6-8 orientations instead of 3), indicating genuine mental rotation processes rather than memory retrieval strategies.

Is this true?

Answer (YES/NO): NO